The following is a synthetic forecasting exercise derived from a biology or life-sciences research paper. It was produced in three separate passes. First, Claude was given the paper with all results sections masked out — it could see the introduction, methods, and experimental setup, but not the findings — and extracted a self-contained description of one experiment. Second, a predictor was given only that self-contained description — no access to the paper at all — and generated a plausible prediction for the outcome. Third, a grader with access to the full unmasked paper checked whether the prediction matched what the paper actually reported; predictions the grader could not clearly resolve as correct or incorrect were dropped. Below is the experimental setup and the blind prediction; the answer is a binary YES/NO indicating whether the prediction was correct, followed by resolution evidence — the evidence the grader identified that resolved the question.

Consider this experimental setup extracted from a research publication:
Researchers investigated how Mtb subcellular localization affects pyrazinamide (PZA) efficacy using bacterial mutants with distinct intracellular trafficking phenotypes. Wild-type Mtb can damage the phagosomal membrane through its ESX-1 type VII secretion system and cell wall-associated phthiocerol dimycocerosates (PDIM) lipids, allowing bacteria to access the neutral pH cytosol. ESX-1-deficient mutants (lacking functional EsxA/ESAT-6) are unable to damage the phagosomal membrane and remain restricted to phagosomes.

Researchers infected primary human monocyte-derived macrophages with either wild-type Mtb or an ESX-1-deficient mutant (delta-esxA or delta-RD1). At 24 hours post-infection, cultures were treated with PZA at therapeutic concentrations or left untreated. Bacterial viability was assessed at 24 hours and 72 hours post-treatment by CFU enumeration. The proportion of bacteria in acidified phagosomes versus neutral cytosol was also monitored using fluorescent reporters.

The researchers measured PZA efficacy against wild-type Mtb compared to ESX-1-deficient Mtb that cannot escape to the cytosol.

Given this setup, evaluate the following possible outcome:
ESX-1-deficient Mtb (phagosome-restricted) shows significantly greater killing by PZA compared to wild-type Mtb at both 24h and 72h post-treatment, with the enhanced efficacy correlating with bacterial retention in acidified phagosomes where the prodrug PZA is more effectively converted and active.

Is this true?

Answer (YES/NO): YES